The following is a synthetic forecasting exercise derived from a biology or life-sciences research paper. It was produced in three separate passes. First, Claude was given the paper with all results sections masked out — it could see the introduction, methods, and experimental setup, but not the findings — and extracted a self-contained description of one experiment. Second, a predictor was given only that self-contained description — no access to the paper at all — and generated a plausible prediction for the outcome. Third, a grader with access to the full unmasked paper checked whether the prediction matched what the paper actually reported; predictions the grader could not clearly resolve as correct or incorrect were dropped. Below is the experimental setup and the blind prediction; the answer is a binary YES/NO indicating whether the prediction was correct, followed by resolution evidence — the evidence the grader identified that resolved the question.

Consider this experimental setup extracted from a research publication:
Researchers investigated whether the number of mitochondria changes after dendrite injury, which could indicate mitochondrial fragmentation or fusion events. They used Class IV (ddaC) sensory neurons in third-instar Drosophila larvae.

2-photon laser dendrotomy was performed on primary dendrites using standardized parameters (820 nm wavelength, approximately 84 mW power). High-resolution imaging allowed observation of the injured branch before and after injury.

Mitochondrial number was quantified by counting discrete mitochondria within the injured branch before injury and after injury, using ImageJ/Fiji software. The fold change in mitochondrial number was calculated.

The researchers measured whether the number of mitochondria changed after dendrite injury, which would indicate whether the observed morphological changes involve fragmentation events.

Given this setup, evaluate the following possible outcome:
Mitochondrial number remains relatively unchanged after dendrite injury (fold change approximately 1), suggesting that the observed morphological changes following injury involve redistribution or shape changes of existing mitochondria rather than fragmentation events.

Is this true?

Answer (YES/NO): YES